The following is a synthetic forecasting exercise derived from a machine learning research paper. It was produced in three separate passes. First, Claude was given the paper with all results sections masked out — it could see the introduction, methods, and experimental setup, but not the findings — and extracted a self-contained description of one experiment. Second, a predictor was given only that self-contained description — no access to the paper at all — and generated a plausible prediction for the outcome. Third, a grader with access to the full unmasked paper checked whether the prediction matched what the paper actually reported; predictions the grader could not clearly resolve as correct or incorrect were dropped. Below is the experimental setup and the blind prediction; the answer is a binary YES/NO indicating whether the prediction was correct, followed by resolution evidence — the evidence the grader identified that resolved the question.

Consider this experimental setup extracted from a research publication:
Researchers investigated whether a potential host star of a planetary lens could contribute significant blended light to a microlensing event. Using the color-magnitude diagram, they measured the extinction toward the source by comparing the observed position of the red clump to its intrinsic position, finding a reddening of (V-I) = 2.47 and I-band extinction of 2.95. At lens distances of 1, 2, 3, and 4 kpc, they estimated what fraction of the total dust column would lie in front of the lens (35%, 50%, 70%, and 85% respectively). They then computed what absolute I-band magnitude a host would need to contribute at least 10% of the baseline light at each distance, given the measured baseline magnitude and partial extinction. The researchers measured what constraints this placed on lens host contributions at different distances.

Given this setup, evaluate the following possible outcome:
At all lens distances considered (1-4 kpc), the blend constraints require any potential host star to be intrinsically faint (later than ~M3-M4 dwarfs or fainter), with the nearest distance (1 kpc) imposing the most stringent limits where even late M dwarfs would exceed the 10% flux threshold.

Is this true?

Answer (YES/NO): NO